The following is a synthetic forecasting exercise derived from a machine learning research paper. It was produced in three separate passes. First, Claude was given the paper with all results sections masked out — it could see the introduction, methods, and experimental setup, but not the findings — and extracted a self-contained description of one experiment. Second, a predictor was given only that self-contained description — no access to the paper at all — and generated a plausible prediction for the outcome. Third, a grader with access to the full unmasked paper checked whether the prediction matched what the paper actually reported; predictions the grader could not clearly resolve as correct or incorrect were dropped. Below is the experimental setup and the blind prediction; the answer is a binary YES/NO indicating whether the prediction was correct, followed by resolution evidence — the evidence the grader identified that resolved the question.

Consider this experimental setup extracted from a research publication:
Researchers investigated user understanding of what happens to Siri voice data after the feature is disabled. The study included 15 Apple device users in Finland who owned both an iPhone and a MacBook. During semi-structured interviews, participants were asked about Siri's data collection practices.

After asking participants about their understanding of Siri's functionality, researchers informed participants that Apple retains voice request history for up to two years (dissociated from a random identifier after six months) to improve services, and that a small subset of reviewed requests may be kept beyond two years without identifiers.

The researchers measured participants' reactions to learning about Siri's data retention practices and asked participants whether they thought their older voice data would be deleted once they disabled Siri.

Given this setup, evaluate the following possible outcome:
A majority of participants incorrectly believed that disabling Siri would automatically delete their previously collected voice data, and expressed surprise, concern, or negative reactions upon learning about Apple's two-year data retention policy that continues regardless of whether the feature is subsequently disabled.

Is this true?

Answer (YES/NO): NO